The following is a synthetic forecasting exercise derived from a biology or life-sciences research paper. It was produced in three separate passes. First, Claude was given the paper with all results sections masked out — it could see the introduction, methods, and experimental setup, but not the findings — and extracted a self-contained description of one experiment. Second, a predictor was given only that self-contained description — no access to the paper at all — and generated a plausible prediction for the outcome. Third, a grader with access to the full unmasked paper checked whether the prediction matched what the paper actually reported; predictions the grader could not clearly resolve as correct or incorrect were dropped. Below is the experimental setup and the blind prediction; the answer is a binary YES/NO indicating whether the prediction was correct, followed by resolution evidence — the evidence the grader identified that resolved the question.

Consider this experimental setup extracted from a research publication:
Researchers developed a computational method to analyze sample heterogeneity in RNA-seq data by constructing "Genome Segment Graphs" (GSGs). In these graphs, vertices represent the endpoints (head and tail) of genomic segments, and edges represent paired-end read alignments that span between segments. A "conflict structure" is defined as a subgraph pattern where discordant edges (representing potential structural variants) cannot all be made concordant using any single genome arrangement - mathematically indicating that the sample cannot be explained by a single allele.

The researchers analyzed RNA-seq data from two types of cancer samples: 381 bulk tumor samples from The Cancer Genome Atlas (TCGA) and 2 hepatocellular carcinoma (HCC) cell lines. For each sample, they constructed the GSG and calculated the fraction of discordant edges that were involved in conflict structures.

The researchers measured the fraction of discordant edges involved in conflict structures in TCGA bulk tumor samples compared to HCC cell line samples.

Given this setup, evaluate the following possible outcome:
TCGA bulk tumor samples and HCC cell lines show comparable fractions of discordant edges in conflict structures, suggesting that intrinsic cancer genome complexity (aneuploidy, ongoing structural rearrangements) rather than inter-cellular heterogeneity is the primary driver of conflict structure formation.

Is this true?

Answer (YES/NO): NO